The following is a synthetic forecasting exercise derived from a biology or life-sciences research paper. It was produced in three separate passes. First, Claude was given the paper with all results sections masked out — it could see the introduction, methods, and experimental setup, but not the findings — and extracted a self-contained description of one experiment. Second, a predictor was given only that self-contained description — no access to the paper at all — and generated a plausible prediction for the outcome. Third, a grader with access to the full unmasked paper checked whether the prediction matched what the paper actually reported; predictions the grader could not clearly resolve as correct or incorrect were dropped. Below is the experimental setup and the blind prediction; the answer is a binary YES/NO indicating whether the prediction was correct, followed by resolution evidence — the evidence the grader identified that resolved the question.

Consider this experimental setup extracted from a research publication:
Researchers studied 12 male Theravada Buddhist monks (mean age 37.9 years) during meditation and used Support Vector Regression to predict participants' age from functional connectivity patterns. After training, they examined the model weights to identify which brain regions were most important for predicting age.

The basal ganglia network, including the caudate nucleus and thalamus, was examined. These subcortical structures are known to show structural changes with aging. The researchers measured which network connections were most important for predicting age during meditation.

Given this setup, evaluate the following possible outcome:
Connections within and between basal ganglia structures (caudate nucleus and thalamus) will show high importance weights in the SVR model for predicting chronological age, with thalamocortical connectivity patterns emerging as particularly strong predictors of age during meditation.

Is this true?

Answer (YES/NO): YES